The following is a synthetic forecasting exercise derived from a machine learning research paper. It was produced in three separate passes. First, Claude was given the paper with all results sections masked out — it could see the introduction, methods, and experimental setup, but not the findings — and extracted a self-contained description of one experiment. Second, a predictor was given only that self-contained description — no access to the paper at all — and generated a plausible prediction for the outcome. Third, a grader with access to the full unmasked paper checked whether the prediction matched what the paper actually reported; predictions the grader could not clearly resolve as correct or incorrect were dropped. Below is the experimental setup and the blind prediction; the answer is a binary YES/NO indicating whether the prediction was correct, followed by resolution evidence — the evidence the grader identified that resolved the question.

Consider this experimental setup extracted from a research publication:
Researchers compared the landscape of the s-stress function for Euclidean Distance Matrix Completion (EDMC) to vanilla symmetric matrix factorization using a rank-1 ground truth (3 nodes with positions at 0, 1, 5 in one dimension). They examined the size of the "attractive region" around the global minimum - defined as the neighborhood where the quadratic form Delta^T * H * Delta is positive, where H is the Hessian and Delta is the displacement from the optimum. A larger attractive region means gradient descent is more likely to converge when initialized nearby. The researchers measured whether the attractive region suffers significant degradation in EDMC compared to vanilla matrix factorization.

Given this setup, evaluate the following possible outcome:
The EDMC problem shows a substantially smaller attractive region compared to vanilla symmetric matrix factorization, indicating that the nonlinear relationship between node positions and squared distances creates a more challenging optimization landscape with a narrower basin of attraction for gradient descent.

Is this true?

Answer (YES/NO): NO